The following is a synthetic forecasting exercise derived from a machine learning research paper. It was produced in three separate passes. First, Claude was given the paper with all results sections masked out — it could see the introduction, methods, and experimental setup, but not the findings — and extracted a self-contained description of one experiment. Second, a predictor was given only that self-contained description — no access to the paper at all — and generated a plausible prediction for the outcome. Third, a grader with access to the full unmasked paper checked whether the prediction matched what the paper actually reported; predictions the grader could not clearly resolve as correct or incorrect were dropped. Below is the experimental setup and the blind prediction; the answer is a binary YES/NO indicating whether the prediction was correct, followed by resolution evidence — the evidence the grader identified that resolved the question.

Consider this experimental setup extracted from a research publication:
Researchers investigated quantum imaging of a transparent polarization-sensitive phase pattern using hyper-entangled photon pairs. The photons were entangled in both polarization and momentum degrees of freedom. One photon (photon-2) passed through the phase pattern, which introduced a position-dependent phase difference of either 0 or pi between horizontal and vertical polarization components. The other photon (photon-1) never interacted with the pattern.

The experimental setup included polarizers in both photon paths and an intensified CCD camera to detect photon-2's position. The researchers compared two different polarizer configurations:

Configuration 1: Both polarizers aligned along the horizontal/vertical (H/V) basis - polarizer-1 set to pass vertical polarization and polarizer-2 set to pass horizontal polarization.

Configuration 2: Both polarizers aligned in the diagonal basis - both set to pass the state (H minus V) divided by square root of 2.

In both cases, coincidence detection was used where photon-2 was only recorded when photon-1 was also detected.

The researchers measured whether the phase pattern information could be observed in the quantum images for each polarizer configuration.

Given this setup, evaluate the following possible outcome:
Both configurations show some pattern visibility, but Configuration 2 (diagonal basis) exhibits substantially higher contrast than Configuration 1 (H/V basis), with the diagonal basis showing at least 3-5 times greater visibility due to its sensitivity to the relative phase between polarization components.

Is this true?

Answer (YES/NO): NO